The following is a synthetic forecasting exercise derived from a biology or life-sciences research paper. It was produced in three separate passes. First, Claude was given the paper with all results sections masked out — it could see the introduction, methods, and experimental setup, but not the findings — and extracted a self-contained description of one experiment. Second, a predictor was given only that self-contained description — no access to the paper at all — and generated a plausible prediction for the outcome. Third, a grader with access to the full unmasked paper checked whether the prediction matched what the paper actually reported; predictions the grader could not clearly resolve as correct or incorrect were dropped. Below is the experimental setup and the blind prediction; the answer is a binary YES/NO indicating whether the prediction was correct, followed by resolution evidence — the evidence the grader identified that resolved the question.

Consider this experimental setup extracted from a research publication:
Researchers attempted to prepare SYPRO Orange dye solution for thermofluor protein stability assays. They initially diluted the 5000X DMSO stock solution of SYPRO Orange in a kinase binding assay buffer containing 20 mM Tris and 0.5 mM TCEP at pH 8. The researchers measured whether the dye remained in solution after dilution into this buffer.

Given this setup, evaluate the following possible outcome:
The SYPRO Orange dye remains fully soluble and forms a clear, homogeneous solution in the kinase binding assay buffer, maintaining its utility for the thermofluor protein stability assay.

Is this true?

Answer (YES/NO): NO